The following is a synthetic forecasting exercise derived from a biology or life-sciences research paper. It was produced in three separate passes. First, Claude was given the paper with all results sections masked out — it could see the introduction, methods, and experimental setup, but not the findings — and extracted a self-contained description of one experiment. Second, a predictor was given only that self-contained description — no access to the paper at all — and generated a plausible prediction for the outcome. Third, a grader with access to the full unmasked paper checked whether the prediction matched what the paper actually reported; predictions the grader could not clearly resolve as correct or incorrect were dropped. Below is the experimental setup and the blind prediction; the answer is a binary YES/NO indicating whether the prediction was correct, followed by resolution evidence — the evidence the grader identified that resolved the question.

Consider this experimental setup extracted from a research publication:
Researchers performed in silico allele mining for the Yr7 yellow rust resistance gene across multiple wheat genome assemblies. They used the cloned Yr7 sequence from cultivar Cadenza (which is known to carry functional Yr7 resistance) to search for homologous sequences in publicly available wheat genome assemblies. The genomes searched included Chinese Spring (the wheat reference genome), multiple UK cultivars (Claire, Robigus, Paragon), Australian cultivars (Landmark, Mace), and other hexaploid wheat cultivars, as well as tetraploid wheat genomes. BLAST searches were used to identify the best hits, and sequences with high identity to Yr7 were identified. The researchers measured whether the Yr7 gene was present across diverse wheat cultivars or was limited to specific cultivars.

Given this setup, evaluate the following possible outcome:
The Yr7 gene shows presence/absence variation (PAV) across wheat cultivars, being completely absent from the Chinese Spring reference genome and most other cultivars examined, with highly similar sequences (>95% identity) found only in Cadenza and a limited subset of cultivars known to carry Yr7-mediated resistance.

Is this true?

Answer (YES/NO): YES